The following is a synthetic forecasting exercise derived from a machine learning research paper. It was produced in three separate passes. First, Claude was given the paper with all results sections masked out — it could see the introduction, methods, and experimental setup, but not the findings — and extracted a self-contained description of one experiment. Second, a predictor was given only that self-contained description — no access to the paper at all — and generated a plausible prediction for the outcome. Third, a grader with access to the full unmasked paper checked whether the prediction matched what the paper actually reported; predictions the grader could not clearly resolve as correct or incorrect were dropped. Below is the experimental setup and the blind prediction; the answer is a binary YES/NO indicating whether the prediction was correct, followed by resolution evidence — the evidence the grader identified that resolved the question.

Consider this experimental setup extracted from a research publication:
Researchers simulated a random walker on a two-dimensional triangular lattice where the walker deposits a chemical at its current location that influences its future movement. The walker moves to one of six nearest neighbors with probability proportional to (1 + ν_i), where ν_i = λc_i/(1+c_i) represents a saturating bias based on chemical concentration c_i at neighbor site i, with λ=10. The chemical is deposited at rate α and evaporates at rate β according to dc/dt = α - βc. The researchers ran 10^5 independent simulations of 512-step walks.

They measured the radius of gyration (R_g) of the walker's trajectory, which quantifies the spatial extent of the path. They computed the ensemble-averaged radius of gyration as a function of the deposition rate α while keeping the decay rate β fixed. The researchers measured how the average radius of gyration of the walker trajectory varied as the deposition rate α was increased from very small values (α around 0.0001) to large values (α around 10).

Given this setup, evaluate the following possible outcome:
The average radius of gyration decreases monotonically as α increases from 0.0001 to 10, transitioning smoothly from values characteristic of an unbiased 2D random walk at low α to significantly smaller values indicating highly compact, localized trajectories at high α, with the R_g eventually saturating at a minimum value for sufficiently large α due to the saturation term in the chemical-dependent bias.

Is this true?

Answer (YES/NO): NO